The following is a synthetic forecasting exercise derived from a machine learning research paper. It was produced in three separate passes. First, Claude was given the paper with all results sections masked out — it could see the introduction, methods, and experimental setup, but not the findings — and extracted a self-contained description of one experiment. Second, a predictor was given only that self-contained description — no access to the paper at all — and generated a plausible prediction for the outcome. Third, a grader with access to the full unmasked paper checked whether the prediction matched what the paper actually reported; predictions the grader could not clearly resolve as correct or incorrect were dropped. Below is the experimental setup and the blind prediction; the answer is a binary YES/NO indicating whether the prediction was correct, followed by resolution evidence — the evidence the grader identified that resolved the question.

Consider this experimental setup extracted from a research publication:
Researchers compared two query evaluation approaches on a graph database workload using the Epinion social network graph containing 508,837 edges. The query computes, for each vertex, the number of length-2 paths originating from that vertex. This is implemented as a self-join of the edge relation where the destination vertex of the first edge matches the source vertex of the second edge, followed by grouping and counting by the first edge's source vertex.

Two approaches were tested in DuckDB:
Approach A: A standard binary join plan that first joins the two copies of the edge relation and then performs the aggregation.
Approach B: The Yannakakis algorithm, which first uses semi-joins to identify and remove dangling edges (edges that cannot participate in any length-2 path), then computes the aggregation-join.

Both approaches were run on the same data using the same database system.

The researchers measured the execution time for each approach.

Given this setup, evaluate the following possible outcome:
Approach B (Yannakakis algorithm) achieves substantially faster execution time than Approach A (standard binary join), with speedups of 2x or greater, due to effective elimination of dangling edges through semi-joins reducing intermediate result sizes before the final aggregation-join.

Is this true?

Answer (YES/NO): YES